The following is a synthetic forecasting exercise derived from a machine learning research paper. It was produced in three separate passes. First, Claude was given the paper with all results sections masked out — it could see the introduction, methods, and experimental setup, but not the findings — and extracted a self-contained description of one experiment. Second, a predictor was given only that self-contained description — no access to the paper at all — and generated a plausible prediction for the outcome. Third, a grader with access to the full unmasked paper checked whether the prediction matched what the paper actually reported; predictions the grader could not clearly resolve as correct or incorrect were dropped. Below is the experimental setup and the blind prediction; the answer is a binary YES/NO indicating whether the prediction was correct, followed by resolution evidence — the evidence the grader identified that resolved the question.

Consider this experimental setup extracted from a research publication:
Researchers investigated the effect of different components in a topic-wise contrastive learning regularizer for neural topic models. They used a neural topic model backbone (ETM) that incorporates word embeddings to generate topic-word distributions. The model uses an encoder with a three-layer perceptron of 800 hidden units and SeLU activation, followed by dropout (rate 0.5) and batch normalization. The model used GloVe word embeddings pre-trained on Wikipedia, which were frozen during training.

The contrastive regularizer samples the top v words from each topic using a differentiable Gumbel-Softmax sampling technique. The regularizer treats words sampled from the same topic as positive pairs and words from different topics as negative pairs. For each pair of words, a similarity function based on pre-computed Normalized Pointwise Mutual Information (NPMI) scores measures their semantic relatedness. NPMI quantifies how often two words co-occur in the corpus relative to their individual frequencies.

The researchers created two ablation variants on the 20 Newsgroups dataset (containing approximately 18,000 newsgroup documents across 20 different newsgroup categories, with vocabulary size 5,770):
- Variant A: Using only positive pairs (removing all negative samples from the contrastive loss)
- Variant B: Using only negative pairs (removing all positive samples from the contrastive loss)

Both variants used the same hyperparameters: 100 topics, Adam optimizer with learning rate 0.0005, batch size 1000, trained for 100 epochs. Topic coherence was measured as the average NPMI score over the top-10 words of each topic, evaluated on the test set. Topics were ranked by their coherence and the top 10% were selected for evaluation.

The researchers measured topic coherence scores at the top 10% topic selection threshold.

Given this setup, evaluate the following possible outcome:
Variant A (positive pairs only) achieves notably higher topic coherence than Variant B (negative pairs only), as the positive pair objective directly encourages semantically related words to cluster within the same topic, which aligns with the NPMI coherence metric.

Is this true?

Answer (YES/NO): YES